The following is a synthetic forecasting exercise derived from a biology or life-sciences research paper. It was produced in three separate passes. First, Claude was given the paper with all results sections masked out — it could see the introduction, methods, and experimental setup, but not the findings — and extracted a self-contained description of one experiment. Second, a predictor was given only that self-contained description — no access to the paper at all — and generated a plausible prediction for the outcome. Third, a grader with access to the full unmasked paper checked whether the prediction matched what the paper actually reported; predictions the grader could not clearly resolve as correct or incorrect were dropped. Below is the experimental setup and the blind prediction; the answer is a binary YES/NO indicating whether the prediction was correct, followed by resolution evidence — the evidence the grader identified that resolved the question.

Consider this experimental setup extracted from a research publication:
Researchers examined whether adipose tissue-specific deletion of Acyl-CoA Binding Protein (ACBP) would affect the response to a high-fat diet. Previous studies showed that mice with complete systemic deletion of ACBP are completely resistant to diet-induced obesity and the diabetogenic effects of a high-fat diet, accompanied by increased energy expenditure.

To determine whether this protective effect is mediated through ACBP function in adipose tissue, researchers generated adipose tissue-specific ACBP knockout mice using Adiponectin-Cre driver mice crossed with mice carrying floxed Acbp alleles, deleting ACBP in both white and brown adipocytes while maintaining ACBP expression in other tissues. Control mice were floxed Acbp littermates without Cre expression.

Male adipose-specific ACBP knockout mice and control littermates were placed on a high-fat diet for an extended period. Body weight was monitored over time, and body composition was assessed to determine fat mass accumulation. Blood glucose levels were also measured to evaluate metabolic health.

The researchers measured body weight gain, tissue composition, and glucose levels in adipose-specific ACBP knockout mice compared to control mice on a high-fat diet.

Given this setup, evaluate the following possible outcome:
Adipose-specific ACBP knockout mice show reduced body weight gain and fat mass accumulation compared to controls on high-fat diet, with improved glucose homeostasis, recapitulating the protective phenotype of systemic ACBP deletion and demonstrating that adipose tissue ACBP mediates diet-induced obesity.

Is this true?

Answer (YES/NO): NO